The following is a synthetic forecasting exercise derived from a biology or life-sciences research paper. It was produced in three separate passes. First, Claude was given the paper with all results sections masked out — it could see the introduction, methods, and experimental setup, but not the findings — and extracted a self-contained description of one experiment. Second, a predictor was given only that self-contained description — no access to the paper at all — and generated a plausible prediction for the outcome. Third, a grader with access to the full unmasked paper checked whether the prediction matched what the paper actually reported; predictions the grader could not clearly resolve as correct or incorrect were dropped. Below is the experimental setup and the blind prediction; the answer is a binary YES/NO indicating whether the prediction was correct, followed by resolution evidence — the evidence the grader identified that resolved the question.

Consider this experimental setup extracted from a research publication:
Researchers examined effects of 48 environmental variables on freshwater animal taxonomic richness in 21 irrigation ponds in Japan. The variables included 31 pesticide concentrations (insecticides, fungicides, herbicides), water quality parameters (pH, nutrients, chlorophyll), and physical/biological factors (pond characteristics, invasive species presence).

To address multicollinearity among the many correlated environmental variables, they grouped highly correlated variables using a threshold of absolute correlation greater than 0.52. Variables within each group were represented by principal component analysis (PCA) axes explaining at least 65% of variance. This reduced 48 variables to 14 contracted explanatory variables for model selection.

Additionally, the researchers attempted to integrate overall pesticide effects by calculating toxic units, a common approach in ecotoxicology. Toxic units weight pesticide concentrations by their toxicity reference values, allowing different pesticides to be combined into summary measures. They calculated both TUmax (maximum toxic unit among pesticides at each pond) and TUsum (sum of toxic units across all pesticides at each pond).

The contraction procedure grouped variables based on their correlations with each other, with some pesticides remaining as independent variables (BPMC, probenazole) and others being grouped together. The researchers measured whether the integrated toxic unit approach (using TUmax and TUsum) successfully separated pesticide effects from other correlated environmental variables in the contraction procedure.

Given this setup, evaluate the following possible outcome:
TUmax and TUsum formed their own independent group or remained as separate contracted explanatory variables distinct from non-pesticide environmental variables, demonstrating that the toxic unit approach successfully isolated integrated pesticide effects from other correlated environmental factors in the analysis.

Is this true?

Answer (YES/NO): NO